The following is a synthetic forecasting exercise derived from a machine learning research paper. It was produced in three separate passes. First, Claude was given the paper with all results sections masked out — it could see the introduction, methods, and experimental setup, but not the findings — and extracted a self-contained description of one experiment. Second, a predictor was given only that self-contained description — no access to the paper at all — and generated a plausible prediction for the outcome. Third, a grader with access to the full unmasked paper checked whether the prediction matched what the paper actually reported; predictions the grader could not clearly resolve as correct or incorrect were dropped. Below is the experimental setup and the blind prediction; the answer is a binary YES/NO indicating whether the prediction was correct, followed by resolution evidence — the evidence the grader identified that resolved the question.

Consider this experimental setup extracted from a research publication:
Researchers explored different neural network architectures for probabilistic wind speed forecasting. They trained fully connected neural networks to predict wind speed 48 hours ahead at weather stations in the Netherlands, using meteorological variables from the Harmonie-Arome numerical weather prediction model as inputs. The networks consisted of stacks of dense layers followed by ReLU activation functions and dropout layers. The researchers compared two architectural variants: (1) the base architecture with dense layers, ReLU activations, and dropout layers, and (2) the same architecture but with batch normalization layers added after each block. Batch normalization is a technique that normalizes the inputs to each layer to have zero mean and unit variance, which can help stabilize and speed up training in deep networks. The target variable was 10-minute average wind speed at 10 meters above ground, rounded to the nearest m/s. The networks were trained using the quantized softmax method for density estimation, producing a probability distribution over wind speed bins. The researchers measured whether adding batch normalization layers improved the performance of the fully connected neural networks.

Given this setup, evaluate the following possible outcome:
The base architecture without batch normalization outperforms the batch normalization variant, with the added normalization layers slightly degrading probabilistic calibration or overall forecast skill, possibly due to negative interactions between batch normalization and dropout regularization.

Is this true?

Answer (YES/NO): NO